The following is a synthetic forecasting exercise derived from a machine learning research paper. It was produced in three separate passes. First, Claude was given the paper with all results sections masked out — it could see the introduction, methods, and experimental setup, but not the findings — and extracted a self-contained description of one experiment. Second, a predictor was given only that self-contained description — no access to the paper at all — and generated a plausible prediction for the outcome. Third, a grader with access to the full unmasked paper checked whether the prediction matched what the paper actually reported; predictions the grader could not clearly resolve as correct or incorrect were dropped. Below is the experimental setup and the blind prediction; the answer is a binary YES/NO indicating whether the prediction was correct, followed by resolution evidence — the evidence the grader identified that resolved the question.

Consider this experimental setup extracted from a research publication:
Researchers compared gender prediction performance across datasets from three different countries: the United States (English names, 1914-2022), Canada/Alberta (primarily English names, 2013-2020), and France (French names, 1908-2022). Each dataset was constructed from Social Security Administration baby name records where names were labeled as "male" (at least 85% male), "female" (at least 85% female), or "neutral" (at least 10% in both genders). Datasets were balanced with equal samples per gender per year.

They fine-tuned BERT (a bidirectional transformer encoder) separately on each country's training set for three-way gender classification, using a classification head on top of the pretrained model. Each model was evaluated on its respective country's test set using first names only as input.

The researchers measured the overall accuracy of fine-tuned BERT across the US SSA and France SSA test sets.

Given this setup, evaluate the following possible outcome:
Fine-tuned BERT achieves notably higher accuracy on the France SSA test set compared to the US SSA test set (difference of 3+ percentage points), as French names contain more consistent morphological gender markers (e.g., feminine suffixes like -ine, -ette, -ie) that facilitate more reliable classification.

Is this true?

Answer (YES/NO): NO